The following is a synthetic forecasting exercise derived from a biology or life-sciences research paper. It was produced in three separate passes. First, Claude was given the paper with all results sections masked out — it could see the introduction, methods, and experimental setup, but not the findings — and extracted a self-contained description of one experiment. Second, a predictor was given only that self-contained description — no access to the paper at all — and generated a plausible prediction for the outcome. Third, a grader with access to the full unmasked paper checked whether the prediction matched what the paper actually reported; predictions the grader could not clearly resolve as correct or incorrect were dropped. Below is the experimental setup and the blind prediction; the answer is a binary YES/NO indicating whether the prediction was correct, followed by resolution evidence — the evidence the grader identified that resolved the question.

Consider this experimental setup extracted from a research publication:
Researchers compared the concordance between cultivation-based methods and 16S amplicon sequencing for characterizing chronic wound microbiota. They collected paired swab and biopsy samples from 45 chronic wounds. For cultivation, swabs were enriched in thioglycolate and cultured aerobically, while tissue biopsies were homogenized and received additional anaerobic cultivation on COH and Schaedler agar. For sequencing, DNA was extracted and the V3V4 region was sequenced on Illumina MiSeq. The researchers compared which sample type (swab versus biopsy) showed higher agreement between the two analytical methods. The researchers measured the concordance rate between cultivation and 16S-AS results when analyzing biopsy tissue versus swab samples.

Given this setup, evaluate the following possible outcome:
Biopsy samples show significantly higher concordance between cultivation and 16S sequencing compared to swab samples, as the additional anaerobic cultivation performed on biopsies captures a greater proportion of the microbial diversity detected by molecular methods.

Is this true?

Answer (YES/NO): YES